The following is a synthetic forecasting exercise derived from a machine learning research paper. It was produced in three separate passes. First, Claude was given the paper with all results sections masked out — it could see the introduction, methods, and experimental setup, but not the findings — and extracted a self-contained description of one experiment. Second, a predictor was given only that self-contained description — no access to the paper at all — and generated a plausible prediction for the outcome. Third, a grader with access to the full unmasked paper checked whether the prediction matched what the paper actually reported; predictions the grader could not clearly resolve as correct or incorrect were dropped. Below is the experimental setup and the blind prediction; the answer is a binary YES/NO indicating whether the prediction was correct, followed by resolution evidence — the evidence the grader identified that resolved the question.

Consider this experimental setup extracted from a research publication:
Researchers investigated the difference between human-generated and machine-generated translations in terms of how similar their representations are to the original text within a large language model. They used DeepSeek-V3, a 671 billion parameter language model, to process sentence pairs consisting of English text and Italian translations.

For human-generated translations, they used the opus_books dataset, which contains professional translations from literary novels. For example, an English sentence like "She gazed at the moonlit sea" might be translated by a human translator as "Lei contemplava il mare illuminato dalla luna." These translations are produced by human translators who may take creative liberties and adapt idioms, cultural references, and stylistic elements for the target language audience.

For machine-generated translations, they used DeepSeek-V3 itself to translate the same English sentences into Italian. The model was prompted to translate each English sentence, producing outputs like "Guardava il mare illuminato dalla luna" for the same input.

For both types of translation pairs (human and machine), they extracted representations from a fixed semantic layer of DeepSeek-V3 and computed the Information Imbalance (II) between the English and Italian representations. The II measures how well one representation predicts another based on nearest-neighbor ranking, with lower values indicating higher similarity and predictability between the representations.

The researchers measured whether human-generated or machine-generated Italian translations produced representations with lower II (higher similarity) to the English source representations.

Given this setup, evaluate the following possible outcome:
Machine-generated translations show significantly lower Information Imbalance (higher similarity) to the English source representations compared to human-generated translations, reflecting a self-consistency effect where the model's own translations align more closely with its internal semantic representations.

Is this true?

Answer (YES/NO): YES